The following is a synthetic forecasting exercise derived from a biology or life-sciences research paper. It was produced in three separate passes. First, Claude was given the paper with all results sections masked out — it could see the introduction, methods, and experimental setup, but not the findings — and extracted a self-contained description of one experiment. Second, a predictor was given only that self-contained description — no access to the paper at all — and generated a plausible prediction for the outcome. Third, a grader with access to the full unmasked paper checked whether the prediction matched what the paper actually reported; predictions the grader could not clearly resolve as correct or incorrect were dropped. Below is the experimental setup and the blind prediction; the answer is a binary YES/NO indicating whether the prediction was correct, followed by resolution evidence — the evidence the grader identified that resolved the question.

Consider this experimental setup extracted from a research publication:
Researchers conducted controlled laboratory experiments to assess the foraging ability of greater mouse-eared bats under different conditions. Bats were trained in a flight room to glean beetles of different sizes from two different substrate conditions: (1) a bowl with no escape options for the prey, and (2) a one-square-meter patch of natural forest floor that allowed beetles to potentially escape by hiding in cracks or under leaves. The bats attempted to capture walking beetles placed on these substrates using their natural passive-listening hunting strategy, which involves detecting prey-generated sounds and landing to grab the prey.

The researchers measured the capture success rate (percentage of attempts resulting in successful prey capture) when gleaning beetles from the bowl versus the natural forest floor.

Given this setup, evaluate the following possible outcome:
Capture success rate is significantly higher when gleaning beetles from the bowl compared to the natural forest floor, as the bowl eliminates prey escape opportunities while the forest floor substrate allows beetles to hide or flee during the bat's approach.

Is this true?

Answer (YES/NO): YES